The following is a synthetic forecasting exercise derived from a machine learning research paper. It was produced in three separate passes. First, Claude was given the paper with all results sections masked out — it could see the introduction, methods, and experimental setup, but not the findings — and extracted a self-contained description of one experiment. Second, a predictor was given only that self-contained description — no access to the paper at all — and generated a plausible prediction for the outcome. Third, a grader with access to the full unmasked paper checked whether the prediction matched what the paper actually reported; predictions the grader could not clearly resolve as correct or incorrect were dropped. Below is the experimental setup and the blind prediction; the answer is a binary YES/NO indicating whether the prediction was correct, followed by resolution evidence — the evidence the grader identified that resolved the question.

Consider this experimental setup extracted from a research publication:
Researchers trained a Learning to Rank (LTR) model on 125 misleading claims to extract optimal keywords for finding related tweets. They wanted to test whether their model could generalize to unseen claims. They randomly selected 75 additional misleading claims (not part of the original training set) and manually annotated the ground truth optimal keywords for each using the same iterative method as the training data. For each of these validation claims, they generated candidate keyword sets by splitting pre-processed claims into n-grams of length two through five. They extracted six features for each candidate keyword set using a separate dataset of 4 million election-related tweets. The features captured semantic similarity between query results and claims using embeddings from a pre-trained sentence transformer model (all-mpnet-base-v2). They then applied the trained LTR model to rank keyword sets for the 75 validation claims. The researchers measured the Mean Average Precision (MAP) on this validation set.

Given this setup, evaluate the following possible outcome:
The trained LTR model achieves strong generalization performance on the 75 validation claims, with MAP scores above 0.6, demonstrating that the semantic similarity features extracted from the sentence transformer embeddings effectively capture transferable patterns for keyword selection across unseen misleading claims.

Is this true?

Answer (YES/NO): YES